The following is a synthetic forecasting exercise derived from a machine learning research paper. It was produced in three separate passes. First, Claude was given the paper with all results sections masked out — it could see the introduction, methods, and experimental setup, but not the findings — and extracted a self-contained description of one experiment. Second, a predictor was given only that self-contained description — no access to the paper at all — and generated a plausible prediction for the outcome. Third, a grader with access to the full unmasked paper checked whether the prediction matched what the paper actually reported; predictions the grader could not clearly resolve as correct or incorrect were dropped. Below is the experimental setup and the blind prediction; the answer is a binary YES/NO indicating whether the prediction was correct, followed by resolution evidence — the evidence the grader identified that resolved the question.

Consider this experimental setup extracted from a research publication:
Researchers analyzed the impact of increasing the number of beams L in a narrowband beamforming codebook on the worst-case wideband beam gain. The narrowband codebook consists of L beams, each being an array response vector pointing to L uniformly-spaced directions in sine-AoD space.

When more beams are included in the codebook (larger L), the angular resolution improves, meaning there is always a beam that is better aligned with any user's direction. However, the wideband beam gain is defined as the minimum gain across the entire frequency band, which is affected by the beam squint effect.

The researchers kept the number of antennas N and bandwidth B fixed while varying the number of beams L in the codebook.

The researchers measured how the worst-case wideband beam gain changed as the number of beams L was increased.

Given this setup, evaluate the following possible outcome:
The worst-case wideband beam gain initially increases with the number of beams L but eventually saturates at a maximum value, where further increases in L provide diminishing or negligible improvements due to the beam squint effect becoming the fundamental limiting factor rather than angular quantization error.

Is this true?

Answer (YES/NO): NO